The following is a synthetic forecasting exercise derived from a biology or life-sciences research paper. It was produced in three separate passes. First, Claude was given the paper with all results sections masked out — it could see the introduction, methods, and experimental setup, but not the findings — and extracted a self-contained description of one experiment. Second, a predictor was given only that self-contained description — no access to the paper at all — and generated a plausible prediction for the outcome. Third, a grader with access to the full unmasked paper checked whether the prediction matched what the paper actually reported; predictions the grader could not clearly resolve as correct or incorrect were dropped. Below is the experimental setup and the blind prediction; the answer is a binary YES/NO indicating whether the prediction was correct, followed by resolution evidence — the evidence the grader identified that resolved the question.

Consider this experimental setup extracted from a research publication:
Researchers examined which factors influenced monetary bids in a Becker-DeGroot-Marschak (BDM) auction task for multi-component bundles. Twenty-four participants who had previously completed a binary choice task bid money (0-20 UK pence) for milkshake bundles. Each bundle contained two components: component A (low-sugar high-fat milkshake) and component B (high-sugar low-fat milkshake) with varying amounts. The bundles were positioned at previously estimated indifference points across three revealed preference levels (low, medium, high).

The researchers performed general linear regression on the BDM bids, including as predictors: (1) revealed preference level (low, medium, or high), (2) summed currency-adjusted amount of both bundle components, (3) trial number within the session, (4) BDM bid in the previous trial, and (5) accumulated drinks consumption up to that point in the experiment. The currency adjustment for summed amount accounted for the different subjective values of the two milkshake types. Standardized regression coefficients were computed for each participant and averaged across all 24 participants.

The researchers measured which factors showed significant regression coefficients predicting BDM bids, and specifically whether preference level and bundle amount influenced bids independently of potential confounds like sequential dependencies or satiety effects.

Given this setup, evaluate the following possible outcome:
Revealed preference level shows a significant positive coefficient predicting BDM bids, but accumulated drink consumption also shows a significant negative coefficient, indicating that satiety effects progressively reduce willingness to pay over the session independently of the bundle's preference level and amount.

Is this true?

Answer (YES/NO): NO